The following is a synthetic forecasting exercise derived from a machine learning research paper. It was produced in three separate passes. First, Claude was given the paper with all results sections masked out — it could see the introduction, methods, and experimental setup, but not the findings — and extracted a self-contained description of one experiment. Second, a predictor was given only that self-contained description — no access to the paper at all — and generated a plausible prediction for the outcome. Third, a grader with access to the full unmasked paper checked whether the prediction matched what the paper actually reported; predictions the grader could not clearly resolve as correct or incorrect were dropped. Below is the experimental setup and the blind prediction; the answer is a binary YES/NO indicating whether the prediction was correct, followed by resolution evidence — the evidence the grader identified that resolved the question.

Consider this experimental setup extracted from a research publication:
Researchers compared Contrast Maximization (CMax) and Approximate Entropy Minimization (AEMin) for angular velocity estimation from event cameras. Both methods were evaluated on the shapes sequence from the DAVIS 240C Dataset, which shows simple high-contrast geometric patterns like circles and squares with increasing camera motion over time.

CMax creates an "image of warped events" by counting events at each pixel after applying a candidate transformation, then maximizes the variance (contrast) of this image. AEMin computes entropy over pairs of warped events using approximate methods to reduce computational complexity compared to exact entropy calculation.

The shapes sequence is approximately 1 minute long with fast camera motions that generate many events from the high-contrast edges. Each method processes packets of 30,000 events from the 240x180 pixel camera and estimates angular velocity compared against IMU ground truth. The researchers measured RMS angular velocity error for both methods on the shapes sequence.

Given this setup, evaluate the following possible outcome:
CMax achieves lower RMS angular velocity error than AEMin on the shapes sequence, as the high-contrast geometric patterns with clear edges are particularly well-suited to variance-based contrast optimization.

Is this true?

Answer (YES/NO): NO